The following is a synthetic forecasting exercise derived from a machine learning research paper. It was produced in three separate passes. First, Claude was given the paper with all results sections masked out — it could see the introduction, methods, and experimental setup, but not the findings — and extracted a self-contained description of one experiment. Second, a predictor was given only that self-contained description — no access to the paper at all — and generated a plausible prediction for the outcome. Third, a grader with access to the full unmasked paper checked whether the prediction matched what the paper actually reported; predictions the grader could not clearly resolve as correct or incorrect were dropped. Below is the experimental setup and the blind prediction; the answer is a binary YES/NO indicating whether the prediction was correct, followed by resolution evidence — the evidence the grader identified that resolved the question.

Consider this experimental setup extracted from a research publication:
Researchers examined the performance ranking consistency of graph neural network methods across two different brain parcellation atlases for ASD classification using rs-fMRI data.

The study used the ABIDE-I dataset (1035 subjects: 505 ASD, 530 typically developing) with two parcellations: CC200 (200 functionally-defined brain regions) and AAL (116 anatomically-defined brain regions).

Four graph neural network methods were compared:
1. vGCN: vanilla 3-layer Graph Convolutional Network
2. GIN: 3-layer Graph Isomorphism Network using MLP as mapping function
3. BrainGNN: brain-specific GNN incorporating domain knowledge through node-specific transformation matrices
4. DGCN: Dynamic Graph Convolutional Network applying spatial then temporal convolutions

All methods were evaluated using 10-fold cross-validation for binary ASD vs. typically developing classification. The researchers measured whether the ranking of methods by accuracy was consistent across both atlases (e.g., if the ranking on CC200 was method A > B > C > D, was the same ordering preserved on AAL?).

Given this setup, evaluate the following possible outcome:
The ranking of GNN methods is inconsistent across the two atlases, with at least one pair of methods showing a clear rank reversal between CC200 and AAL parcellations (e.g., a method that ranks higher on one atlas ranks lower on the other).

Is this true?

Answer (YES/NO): YES